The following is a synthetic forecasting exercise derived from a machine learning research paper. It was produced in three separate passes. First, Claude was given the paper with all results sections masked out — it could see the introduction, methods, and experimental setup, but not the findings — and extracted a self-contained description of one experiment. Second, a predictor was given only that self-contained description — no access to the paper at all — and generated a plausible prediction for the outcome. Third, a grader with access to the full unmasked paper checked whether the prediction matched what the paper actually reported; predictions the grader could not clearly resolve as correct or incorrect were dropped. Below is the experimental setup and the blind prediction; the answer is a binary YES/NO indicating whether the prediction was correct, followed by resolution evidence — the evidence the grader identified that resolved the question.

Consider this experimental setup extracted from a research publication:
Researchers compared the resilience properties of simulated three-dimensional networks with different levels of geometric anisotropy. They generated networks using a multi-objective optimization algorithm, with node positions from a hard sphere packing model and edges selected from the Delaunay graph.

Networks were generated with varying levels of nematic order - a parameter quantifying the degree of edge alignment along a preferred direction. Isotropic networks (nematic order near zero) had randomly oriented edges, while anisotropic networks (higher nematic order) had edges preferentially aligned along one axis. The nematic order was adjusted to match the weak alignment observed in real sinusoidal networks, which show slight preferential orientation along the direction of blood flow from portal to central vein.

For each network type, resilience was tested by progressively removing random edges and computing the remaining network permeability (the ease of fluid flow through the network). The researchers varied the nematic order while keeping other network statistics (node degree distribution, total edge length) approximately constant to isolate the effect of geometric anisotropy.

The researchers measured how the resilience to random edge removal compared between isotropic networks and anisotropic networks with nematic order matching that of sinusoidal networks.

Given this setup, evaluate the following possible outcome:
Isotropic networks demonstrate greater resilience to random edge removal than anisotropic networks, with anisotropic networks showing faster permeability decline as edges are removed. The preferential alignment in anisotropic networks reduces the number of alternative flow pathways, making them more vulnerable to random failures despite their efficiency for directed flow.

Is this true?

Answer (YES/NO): NO